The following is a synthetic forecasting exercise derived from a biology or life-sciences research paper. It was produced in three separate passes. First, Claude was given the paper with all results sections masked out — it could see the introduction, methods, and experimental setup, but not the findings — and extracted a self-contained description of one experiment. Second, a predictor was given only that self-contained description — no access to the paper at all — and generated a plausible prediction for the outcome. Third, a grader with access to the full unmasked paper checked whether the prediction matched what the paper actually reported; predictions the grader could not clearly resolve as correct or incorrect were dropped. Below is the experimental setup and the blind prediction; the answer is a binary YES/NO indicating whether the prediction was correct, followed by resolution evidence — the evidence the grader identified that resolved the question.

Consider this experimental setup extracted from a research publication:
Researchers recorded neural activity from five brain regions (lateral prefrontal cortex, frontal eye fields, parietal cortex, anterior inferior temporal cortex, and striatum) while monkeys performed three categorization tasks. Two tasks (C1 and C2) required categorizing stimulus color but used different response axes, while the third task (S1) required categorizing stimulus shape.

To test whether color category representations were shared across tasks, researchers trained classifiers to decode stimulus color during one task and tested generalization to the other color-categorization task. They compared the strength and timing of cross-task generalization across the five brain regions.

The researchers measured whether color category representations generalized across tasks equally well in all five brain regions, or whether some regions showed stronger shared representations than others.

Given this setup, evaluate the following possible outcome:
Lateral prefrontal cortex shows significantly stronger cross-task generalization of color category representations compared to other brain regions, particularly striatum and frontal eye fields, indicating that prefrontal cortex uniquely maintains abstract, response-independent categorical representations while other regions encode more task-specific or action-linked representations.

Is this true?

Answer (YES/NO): YES